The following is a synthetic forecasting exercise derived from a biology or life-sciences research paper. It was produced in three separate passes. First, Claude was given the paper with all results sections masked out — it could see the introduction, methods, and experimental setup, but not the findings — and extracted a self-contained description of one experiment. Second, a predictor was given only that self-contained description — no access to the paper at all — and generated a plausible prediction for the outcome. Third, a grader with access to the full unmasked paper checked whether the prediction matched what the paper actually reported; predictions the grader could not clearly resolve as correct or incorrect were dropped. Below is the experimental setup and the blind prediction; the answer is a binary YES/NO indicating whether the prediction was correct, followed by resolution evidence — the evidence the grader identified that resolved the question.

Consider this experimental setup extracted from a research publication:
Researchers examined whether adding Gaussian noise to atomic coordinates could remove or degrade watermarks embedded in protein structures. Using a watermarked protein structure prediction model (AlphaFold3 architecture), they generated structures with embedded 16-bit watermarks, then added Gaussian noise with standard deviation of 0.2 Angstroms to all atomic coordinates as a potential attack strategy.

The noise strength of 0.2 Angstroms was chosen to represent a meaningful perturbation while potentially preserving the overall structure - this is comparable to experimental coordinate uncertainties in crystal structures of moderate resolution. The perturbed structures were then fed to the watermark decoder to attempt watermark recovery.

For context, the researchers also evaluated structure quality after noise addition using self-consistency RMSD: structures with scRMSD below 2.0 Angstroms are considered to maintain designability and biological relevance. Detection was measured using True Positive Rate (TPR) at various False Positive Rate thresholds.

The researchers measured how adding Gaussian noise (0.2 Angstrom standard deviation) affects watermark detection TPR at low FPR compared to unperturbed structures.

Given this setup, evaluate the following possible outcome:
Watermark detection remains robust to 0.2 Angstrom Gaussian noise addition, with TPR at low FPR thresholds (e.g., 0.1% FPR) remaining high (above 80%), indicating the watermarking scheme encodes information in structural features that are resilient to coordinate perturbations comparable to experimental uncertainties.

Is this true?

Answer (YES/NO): YES